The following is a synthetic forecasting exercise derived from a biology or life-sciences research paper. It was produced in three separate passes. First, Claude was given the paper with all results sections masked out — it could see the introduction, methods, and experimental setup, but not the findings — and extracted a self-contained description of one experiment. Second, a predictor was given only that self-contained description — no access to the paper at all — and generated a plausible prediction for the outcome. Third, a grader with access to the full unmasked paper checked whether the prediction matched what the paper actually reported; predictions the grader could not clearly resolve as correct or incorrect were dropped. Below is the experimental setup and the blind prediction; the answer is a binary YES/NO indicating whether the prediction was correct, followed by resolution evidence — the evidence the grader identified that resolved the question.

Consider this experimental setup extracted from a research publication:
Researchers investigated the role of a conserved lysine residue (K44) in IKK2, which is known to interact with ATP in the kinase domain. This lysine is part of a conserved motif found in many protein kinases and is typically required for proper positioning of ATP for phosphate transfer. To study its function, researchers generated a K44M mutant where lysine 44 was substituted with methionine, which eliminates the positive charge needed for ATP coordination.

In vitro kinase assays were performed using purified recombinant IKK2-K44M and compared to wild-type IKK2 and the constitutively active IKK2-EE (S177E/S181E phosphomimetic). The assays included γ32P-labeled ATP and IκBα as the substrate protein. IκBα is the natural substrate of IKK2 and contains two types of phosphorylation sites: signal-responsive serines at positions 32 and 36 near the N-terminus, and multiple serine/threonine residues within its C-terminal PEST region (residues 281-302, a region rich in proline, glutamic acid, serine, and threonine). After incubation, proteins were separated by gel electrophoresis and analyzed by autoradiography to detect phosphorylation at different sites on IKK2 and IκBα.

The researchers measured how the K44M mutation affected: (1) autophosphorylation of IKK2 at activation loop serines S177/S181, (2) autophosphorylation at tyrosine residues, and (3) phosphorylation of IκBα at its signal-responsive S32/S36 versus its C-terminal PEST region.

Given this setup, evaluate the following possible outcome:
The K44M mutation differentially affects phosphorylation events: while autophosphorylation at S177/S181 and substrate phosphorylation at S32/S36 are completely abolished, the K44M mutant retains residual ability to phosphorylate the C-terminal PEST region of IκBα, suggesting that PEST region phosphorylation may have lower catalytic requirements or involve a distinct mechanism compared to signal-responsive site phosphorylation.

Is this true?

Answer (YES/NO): NO